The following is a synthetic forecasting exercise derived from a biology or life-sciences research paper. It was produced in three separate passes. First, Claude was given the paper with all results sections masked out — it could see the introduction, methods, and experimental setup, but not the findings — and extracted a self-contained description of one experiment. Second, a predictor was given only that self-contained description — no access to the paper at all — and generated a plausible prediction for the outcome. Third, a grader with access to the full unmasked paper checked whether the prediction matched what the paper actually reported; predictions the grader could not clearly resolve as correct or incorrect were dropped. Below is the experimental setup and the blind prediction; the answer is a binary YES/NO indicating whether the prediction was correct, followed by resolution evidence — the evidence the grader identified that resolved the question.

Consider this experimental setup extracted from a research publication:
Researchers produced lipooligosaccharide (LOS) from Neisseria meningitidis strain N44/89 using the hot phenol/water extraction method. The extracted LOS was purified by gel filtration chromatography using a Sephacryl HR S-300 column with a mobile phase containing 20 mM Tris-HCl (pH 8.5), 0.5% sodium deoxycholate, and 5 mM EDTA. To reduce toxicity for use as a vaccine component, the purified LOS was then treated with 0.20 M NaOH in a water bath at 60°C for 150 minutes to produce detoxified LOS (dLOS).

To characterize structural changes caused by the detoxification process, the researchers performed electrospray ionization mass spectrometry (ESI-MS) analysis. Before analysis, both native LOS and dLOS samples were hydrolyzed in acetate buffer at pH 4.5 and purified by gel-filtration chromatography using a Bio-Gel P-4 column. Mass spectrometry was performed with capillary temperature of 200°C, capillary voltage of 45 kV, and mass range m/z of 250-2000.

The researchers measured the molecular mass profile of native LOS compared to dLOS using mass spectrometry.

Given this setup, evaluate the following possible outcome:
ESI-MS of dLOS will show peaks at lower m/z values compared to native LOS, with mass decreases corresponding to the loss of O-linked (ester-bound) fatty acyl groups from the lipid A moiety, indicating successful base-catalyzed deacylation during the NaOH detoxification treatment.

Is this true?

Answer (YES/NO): YES